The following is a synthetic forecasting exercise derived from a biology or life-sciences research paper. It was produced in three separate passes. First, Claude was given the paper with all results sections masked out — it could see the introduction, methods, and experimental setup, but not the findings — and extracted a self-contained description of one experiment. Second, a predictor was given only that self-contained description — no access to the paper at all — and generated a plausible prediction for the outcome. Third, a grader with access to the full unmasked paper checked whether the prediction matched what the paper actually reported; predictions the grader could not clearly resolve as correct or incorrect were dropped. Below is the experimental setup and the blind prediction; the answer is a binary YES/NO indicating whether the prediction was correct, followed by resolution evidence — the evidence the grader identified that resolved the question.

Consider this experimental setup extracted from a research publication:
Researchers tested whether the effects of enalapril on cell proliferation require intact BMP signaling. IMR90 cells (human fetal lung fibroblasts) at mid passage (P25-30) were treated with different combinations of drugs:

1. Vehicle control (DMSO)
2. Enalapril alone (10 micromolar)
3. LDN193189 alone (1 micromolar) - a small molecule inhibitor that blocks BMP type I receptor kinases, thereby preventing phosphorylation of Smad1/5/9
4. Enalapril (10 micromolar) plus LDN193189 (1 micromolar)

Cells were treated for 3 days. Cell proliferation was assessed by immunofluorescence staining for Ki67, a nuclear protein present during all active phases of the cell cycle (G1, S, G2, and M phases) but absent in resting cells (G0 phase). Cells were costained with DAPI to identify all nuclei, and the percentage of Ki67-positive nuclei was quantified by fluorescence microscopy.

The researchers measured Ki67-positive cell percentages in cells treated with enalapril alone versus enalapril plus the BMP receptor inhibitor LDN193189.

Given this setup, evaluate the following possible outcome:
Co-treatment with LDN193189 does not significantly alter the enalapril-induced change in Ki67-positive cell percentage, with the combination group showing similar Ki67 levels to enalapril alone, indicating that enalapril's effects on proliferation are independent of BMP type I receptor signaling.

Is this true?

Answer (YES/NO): NO